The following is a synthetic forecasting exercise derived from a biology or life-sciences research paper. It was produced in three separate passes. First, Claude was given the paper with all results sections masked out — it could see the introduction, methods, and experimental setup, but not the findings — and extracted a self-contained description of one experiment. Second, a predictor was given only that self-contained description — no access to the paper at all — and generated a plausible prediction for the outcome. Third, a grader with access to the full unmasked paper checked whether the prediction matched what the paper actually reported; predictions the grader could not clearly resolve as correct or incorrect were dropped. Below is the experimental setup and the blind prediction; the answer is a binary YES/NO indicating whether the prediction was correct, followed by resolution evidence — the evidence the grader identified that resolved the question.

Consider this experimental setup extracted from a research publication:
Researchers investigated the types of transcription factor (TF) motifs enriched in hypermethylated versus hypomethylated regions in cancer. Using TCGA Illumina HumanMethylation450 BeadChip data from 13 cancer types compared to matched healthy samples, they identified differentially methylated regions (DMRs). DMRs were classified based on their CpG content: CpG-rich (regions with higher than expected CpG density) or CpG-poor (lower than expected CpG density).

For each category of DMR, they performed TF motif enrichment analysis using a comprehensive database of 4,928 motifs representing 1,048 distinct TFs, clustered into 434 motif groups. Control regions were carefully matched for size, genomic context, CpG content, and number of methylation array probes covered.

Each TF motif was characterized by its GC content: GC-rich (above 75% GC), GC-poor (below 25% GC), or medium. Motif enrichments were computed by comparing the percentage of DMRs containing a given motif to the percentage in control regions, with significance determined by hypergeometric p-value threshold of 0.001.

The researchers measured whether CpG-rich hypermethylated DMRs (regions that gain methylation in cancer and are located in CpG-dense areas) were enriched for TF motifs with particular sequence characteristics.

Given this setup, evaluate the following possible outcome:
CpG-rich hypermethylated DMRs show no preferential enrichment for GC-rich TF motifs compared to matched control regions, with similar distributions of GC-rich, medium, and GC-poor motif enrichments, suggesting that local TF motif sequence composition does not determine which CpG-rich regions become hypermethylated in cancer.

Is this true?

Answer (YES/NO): NO